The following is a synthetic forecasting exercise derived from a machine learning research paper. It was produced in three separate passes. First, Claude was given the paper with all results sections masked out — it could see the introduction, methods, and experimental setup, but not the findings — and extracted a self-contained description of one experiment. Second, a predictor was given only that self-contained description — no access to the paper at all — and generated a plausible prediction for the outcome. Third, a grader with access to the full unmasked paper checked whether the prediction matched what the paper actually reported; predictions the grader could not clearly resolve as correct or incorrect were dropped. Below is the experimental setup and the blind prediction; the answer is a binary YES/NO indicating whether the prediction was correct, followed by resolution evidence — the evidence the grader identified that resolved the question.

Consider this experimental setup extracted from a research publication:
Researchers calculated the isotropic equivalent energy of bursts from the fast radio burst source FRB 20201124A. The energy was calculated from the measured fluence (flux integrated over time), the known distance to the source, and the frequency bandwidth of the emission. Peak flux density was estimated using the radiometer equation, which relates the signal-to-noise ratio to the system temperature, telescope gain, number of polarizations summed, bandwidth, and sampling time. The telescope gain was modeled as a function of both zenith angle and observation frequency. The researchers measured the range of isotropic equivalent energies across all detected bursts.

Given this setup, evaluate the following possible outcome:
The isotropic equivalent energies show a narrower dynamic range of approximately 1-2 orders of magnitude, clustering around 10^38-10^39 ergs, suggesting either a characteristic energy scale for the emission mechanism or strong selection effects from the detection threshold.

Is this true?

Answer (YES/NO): NO